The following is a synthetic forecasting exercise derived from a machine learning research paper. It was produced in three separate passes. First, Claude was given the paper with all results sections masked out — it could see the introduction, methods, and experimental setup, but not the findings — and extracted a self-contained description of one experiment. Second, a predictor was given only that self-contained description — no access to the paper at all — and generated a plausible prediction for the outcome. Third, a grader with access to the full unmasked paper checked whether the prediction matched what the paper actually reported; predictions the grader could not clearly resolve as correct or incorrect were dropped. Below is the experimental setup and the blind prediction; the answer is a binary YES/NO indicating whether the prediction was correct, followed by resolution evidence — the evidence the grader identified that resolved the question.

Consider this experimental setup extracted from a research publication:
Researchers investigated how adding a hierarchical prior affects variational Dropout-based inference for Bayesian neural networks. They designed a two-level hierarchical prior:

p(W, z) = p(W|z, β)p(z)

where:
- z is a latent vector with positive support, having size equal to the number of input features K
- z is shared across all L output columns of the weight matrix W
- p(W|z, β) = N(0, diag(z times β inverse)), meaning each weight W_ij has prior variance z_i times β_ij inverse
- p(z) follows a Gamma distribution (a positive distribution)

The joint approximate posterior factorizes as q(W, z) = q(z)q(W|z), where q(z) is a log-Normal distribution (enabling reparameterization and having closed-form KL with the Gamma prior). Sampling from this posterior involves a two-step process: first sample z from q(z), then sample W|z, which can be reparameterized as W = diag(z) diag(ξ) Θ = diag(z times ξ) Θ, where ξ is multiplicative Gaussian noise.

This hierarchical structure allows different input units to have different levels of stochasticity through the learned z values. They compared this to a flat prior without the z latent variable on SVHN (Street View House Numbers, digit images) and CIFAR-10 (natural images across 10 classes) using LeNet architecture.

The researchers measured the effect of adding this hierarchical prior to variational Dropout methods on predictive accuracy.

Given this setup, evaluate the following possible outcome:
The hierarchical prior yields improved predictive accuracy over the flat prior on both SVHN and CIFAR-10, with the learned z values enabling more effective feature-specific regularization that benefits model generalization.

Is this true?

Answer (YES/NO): YES